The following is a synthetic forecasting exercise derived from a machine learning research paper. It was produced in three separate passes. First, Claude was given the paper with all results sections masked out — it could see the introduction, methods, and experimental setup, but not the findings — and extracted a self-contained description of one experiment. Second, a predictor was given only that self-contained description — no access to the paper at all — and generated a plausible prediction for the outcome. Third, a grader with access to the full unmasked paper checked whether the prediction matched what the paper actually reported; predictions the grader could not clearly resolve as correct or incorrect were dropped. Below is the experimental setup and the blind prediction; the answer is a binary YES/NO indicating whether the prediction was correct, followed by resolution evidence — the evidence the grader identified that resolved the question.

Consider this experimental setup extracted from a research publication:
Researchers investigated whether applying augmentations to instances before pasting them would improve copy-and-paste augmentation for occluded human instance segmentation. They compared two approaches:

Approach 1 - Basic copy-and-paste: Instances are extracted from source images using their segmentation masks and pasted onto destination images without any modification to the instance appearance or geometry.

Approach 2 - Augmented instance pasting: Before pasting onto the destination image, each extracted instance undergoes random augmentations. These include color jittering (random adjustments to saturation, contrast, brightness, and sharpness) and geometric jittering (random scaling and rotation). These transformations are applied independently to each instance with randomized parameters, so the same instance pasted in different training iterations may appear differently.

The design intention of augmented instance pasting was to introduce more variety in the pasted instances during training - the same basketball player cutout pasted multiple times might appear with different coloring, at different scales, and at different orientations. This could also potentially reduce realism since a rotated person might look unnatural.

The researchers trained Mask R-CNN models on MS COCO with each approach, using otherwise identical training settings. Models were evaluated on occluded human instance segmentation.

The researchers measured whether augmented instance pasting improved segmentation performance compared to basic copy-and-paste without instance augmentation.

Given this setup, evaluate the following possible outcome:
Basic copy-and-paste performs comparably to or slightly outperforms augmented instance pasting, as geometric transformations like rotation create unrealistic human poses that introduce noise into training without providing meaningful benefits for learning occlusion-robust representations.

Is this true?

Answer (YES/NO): NO